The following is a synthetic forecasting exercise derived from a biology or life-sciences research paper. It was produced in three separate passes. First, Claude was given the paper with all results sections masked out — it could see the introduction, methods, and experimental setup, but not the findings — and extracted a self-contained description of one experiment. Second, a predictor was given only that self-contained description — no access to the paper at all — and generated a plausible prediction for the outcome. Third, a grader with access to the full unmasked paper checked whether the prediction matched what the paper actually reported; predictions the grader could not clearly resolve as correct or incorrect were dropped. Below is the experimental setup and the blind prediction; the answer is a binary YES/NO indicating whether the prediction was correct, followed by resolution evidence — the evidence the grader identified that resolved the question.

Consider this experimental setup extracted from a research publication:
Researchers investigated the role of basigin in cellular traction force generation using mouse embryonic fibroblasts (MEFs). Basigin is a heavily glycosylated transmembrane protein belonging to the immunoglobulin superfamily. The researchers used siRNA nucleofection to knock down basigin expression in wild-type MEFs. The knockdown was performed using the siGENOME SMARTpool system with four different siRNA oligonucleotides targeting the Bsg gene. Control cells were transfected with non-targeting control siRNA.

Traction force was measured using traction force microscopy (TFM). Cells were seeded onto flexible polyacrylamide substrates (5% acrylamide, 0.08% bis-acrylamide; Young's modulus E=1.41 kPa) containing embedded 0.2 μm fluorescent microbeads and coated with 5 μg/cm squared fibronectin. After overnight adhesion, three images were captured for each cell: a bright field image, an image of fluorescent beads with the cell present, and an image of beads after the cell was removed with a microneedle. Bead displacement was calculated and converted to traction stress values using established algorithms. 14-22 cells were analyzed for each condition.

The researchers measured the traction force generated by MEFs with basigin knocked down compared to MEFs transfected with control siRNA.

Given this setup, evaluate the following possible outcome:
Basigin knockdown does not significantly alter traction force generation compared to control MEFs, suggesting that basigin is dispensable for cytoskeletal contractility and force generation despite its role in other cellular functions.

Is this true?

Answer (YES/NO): NO